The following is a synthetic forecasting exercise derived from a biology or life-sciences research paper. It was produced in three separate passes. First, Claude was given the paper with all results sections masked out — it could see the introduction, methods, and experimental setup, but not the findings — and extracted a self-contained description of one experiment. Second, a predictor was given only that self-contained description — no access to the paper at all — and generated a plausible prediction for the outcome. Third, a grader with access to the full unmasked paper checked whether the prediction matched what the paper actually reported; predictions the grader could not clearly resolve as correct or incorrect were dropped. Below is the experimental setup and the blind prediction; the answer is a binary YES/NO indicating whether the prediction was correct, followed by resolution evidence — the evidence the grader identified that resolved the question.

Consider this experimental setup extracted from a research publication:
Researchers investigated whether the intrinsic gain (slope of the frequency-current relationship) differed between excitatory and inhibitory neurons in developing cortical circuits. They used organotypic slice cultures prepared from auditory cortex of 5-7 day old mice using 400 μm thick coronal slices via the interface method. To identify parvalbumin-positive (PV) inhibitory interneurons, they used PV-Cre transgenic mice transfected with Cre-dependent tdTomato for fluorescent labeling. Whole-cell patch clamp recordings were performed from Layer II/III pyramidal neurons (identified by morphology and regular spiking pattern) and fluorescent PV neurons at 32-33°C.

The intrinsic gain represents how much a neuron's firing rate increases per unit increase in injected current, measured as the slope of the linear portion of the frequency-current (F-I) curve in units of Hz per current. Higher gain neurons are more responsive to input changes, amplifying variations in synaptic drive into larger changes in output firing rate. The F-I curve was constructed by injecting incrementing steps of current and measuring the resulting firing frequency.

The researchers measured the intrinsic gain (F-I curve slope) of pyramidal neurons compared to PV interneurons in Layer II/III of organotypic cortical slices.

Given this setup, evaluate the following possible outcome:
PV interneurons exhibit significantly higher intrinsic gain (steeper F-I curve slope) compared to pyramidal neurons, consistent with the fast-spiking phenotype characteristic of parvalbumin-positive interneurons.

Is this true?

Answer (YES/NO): YES